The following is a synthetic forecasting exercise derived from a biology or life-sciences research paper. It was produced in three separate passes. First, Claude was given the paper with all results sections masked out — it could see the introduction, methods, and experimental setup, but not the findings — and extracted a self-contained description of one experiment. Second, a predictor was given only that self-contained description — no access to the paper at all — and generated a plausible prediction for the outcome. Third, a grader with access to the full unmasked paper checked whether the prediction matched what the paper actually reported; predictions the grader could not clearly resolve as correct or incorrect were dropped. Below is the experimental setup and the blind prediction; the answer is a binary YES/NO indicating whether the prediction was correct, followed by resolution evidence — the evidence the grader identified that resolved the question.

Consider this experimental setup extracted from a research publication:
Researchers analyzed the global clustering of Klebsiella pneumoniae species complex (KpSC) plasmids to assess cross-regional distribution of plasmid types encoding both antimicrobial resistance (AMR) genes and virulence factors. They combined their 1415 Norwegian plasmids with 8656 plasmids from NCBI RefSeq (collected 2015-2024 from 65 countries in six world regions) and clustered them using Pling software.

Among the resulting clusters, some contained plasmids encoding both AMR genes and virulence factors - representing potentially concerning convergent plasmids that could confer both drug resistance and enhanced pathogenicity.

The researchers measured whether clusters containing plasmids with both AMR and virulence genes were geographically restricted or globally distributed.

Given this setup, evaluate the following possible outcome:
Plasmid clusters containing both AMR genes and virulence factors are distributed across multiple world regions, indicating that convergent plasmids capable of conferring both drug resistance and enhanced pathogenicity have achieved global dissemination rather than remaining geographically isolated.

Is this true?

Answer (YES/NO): YES